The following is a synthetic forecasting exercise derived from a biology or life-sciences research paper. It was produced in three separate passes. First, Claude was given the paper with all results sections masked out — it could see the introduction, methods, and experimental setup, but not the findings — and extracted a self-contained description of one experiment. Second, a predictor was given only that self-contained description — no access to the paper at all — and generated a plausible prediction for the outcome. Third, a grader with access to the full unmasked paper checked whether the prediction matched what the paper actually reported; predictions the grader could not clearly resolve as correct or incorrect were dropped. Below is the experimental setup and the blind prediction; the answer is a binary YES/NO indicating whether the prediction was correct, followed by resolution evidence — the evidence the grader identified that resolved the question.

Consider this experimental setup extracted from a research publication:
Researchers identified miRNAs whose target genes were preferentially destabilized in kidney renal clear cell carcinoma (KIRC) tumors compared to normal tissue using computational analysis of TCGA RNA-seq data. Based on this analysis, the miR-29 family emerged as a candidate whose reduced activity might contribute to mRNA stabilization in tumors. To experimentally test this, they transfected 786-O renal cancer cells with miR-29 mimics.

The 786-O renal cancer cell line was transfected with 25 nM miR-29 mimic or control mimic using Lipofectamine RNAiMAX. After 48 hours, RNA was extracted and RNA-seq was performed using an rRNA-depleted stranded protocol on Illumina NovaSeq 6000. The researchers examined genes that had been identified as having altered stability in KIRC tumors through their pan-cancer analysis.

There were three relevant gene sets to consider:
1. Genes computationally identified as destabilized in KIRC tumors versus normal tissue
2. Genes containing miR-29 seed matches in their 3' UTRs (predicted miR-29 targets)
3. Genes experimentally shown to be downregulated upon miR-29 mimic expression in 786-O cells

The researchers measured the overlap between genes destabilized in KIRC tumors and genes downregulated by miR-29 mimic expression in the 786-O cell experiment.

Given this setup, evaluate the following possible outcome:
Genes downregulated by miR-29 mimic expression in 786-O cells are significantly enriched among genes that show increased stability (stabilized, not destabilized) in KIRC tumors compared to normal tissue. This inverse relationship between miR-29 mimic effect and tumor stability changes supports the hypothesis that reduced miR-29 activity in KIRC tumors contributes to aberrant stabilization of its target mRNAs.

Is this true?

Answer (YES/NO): YES